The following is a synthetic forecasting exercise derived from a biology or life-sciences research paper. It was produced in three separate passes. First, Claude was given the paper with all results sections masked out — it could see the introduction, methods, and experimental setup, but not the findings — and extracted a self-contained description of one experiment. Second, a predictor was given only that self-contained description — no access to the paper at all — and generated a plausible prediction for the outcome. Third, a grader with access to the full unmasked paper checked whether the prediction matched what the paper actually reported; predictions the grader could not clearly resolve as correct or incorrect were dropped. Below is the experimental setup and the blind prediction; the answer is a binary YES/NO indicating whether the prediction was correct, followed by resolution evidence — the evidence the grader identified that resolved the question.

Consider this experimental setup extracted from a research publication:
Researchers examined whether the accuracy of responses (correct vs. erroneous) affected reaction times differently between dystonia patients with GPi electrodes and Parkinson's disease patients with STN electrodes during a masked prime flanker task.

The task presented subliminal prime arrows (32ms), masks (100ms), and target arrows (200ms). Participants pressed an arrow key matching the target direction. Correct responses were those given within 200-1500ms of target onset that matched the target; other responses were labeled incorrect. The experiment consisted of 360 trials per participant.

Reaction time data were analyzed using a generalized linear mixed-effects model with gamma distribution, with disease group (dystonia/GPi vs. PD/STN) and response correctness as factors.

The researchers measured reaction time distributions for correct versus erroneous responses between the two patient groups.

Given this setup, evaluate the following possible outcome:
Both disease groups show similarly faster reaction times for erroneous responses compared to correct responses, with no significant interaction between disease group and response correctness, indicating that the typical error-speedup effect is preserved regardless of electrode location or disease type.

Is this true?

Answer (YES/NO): NO